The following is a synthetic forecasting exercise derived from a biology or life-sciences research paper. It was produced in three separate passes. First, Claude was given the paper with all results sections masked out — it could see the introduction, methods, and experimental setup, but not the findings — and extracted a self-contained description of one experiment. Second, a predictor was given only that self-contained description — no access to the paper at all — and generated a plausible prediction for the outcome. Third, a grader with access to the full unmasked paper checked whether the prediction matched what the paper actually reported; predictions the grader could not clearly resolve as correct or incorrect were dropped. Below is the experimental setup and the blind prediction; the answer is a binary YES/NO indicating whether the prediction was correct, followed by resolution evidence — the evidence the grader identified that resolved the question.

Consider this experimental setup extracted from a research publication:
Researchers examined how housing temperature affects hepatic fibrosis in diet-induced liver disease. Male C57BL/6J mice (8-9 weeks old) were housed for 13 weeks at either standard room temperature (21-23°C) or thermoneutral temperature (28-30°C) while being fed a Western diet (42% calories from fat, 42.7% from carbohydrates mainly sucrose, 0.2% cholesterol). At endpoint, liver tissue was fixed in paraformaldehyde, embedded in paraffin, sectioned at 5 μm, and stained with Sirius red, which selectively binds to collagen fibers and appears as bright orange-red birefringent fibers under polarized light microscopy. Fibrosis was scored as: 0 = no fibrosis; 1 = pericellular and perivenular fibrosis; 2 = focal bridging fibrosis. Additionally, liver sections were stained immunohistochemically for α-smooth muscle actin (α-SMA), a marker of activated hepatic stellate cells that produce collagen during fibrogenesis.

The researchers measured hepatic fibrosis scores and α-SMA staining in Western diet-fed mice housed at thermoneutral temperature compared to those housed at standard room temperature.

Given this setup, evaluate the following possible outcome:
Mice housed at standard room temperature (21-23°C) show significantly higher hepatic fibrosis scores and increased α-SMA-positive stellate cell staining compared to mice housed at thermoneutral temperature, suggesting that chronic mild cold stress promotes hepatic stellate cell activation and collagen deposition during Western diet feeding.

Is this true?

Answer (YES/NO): NO